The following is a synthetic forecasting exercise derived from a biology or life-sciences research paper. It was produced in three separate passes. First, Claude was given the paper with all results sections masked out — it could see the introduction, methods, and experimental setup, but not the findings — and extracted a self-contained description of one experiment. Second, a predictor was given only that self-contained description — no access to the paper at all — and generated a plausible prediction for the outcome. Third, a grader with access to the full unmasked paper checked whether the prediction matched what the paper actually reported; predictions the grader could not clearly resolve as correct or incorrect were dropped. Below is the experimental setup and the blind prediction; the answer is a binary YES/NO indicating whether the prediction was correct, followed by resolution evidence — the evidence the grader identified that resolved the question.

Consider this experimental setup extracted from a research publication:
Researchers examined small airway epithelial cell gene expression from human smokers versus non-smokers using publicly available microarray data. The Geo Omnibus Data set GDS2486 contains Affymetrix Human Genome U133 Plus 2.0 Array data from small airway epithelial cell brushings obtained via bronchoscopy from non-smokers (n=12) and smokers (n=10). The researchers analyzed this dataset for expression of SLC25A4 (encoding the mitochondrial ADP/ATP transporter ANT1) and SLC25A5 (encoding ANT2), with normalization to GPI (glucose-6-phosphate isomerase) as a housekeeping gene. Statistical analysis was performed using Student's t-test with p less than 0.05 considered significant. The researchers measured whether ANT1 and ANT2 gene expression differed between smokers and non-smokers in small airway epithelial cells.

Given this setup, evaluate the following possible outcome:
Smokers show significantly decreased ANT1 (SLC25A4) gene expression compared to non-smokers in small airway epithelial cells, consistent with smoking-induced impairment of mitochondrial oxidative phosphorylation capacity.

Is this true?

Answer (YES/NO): NO